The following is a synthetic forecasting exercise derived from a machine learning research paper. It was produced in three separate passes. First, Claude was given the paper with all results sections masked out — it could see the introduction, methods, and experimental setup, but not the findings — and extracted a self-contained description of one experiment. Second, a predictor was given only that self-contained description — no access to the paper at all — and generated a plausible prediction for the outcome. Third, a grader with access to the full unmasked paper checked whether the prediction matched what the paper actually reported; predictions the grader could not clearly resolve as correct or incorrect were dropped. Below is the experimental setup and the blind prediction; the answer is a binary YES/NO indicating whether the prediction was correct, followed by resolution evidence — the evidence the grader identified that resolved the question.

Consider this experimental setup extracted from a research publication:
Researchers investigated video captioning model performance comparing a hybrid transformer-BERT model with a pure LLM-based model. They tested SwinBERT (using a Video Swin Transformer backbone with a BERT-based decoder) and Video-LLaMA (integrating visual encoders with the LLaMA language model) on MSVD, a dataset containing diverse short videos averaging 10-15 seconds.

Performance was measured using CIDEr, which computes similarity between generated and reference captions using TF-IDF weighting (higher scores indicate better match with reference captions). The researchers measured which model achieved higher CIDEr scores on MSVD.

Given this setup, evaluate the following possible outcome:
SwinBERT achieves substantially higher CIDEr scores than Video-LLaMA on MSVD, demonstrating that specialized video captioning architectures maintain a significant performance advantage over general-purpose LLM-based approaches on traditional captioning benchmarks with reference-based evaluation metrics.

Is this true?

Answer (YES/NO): NO